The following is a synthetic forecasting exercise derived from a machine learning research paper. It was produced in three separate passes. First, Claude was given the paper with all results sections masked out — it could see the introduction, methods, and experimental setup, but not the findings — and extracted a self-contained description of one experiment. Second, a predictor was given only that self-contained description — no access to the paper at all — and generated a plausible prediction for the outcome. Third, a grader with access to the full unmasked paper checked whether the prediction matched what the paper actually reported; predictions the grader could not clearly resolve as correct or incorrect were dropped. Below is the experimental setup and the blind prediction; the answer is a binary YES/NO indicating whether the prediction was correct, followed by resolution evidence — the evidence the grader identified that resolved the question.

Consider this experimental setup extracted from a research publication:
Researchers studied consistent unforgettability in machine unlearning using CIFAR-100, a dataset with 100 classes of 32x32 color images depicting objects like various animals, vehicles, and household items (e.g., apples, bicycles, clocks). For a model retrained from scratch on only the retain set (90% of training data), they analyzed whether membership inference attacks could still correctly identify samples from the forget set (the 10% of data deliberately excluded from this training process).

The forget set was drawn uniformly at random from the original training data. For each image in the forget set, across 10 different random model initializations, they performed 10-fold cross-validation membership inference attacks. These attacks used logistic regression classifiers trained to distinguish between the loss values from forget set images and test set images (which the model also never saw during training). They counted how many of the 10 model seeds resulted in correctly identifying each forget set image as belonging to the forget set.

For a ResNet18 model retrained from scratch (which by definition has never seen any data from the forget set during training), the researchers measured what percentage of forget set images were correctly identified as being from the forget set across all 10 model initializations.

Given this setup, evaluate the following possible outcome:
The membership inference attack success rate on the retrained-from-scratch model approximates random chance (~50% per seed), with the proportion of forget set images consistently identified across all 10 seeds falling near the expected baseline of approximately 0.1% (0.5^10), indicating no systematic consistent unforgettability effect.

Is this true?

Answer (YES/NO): NO